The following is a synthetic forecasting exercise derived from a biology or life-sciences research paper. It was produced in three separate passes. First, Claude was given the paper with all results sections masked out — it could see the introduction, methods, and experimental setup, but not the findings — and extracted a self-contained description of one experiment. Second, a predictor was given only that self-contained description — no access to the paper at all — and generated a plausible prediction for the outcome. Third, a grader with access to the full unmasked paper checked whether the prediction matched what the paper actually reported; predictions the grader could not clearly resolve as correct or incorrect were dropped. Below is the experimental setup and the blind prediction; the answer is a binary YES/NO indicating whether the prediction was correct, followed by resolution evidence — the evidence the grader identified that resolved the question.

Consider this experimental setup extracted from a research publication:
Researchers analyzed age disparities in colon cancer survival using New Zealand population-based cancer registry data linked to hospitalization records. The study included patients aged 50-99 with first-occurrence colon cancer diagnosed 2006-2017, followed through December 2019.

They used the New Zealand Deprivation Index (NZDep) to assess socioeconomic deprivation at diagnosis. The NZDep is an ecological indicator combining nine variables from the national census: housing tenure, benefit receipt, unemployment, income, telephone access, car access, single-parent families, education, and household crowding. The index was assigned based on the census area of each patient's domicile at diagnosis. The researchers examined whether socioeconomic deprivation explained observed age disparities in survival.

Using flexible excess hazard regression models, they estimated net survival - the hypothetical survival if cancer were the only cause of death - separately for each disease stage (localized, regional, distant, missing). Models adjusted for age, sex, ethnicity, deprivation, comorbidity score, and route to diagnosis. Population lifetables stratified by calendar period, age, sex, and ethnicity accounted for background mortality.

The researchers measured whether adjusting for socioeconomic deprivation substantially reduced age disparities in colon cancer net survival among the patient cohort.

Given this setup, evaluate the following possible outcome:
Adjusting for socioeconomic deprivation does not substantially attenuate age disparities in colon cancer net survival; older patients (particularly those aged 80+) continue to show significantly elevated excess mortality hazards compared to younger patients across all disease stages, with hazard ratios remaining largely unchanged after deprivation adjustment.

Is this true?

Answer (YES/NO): YES